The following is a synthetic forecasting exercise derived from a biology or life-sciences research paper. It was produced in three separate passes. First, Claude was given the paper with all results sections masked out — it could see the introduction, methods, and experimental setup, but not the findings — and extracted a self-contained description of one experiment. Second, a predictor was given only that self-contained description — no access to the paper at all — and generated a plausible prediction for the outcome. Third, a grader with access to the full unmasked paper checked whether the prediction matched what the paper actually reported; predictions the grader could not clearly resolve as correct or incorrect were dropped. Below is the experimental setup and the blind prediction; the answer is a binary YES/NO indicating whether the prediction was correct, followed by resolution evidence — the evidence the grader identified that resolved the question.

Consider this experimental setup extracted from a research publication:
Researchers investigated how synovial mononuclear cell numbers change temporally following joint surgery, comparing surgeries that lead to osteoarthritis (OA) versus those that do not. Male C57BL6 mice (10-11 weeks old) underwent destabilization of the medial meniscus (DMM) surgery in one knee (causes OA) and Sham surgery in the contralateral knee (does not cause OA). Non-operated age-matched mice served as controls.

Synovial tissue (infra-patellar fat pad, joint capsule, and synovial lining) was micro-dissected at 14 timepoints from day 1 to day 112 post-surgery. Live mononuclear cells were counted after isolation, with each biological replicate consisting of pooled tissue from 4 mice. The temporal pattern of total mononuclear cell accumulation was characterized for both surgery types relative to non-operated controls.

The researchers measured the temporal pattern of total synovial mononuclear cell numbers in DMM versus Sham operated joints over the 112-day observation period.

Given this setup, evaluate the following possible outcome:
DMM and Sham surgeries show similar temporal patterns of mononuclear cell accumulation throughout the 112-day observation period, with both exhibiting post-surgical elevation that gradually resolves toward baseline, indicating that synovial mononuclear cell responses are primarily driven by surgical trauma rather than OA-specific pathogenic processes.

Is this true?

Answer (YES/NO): NO